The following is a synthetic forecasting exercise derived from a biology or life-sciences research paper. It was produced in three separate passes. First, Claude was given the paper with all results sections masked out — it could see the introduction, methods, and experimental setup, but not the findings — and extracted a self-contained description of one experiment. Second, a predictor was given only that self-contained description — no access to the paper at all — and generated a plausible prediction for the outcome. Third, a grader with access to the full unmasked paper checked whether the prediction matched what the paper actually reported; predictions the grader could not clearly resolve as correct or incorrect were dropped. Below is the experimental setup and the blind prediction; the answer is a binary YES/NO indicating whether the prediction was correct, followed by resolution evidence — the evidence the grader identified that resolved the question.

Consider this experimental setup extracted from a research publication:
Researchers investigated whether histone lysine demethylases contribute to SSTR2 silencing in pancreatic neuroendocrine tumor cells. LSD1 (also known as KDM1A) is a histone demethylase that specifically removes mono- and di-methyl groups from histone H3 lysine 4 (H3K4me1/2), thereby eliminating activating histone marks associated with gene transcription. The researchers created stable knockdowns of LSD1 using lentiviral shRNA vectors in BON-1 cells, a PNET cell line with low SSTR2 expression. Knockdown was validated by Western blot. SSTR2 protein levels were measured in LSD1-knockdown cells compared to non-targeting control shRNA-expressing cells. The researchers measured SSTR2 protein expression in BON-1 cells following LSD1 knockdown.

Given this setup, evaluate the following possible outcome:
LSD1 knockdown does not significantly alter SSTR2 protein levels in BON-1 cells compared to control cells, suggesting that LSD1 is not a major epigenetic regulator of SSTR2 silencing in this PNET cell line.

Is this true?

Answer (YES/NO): NO